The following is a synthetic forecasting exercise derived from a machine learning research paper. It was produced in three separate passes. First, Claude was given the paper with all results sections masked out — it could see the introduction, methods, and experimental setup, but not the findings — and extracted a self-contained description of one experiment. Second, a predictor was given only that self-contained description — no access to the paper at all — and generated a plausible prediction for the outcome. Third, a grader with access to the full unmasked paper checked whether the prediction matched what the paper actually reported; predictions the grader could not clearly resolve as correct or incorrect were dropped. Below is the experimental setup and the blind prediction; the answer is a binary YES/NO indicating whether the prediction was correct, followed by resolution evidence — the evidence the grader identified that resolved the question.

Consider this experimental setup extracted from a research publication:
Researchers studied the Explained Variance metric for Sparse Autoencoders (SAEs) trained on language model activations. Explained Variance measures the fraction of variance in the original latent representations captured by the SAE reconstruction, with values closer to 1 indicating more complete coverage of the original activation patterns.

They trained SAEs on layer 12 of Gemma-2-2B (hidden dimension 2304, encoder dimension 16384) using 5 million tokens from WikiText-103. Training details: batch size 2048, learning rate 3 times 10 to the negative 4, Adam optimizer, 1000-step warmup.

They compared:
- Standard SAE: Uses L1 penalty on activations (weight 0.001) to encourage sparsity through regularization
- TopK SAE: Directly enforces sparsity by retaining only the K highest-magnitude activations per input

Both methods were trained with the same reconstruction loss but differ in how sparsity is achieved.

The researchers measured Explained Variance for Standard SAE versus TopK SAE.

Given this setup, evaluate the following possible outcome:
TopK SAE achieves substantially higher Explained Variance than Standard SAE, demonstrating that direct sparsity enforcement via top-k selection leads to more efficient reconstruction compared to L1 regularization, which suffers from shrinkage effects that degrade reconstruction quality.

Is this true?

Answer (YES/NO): NO